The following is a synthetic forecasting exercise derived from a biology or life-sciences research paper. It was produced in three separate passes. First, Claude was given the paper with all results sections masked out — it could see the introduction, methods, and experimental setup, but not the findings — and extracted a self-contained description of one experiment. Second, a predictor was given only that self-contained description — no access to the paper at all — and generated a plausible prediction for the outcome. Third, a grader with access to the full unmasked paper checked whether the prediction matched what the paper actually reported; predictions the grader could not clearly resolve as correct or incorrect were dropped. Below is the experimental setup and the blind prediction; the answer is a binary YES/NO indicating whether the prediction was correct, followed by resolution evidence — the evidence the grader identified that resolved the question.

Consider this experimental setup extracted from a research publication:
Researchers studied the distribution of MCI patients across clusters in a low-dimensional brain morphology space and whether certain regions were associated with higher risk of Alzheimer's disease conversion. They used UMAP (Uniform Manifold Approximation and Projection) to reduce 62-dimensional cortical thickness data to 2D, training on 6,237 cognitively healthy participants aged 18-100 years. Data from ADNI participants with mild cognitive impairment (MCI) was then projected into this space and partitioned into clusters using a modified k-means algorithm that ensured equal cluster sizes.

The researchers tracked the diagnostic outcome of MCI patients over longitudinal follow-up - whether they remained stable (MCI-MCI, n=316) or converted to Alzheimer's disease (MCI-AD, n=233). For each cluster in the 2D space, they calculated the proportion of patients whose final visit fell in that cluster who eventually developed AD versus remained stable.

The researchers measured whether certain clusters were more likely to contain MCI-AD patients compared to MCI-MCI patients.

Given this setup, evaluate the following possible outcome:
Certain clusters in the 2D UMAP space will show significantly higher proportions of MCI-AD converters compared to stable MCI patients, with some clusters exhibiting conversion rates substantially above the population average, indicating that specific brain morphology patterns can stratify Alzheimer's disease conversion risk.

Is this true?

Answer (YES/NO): YES